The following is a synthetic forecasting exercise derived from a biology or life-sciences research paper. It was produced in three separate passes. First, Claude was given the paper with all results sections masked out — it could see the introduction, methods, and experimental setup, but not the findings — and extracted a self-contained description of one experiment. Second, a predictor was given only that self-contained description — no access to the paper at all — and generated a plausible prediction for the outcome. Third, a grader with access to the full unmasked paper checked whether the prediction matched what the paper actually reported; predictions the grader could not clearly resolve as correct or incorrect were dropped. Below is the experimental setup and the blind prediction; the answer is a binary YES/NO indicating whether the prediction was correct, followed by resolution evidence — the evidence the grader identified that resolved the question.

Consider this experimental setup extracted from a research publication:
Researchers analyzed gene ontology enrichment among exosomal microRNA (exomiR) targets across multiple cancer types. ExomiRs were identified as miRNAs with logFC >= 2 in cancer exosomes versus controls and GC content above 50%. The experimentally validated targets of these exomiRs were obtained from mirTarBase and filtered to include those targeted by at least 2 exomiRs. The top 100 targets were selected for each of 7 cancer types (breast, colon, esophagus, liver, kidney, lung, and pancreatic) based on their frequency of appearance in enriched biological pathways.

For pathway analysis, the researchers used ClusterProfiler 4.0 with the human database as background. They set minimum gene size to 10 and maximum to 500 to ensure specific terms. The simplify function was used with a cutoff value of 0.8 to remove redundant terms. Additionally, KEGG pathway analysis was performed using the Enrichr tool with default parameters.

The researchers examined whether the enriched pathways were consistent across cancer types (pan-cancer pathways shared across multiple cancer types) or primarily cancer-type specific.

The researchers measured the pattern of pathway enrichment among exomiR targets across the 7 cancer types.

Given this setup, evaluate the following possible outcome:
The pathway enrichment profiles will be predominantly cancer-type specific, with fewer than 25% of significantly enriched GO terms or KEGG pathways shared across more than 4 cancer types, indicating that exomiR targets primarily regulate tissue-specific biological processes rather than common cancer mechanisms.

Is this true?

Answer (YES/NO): NO